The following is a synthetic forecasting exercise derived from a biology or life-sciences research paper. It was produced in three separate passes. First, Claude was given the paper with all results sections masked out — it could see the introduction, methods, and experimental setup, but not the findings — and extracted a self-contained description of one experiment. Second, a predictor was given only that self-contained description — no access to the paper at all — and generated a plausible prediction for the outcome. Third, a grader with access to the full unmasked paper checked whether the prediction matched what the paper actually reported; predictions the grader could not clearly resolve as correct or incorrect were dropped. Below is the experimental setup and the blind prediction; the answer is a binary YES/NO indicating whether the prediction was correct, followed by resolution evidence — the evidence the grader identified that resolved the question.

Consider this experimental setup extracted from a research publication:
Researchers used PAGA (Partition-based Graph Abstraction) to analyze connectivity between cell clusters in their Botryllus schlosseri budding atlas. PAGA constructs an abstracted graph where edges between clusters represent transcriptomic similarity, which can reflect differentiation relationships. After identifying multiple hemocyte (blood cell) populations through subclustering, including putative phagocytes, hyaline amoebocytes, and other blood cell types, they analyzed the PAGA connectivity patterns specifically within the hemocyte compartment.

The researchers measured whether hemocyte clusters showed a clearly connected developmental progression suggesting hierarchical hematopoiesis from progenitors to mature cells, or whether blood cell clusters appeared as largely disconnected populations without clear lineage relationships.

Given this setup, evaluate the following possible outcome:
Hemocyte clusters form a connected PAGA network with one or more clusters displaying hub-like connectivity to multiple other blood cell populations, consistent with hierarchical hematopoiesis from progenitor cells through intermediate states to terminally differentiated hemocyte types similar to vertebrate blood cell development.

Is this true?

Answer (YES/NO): YES